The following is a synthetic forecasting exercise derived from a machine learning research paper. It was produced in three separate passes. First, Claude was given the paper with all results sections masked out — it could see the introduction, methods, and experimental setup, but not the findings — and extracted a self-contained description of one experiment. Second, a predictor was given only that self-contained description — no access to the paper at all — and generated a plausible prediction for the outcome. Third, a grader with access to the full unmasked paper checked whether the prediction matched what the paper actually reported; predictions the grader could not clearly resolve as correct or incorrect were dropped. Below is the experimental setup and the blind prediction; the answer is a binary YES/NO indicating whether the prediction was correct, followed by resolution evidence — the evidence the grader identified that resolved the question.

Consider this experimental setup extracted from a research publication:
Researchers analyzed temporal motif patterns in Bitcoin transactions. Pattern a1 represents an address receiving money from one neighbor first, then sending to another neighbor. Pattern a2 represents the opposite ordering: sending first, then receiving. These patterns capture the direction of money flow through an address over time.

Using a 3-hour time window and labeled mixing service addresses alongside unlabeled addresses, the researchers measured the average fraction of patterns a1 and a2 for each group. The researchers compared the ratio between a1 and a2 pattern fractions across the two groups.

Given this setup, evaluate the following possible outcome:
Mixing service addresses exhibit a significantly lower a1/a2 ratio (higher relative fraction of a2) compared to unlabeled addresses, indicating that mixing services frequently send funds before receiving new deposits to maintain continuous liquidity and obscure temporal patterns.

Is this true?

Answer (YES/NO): NO